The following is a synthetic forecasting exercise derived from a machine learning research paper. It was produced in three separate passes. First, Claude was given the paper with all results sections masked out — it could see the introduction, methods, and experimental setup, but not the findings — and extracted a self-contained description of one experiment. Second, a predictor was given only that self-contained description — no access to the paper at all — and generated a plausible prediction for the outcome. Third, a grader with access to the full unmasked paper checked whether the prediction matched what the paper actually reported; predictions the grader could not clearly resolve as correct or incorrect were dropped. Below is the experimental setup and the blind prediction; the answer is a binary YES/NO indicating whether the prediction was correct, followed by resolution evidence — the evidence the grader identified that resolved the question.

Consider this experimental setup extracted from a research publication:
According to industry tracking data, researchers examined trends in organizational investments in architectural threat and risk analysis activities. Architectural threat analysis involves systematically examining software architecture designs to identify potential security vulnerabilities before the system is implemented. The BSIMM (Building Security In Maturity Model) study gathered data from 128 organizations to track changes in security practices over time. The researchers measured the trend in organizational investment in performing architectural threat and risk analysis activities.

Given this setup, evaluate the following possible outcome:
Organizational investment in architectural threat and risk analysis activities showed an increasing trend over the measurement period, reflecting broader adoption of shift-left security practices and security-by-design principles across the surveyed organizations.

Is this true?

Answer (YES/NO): YES